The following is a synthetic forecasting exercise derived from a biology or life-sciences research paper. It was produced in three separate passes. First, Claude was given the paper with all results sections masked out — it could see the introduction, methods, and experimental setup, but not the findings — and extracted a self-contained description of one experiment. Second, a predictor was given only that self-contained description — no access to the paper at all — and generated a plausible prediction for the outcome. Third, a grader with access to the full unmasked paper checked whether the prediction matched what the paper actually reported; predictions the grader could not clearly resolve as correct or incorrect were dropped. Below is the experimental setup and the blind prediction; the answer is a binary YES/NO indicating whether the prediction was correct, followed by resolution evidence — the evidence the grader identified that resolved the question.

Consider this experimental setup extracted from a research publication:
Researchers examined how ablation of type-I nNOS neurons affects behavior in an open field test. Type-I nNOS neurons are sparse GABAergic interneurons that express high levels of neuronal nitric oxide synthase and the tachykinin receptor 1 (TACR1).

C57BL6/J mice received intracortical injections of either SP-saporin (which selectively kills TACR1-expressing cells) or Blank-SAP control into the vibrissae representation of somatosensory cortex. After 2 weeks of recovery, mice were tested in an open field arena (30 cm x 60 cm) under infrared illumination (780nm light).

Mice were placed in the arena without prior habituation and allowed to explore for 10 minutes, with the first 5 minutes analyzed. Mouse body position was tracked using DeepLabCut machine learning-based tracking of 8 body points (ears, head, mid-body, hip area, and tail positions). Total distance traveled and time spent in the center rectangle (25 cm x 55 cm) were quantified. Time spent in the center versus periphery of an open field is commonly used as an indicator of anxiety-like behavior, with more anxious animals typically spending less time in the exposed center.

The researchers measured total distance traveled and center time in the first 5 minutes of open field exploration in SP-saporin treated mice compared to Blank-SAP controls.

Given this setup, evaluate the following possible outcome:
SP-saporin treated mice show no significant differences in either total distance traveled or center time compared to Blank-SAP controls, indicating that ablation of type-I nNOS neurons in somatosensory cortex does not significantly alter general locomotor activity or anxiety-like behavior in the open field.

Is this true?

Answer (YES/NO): YES